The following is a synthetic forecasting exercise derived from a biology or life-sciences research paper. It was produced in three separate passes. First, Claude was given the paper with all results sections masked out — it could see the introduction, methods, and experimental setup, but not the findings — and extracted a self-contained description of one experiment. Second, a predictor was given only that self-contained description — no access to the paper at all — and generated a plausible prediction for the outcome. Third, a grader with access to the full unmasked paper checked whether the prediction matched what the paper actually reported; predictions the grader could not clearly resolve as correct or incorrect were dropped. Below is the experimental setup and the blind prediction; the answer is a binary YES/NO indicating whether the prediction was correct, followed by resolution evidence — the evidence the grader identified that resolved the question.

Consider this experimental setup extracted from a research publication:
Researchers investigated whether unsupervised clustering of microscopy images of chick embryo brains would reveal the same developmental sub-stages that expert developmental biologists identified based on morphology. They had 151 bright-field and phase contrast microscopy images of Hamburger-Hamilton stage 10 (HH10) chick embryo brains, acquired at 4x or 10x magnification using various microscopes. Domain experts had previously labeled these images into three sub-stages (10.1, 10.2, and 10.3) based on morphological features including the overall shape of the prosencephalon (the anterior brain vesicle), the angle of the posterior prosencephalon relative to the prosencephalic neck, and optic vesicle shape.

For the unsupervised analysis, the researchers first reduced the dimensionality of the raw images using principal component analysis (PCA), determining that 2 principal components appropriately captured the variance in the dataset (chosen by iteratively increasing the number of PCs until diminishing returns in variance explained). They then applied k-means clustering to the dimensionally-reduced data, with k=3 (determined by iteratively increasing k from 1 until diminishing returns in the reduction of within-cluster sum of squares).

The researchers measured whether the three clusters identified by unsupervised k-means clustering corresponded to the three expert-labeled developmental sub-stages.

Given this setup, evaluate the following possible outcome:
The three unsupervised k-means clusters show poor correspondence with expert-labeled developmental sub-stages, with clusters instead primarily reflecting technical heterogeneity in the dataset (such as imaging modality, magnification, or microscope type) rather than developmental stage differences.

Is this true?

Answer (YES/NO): NO